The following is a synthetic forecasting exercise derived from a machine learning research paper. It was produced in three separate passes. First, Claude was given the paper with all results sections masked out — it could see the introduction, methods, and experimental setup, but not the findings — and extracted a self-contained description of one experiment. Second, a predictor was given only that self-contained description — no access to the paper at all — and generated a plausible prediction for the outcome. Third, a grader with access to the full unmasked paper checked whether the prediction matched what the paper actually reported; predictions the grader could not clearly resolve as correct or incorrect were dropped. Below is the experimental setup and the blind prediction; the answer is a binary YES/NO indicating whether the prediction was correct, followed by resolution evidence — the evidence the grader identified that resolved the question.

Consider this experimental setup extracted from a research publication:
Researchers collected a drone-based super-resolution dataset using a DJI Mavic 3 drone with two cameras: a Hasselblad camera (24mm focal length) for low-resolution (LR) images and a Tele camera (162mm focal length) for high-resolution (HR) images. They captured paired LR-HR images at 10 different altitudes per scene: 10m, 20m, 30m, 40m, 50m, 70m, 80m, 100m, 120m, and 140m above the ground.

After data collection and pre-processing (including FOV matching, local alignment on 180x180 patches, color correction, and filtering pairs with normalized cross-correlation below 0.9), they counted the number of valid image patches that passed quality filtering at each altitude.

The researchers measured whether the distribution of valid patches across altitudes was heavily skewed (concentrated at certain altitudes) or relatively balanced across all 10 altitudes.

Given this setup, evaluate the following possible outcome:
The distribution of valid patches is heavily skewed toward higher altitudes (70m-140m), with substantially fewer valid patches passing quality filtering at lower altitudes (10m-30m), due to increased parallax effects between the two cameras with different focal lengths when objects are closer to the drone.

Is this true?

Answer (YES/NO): NO